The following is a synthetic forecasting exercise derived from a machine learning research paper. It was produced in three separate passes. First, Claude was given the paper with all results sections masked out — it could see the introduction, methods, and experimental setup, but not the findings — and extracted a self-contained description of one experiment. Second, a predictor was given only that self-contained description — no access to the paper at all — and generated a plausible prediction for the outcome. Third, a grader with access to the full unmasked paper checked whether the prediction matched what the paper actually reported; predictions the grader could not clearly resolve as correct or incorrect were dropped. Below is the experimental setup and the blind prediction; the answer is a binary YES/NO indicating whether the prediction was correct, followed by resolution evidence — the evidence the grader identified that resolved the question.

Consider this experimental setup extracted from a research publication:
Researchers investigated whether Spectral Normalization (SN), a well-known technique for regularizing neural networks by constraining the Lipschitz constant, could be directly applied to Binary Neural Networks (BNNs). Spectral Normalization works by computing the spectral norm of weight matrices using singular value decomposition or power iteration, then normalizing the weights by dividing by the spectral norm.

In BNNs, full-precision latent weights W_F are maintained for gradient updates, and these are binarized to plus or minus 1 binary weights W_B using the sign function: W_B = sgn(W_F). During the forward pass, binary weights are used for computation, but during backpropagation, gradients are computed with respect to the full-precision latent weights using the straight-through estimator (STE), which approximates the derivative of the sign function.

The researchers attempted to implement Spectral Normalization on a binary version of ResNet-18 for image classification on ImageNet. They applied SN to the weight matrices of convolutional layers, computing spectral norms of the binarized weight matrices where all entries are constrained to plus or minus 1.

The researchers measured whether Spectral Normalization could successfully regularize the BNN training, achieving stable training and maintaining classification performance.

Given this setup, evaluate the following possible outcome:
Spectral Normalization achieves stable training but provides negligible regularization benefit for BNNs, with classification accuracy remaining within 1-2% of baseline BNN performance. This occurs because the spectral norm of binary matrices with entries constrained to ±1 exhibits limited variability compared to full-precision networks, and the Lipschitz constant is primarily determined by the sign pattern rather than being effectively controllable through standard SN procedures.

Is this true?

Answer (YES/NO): NO